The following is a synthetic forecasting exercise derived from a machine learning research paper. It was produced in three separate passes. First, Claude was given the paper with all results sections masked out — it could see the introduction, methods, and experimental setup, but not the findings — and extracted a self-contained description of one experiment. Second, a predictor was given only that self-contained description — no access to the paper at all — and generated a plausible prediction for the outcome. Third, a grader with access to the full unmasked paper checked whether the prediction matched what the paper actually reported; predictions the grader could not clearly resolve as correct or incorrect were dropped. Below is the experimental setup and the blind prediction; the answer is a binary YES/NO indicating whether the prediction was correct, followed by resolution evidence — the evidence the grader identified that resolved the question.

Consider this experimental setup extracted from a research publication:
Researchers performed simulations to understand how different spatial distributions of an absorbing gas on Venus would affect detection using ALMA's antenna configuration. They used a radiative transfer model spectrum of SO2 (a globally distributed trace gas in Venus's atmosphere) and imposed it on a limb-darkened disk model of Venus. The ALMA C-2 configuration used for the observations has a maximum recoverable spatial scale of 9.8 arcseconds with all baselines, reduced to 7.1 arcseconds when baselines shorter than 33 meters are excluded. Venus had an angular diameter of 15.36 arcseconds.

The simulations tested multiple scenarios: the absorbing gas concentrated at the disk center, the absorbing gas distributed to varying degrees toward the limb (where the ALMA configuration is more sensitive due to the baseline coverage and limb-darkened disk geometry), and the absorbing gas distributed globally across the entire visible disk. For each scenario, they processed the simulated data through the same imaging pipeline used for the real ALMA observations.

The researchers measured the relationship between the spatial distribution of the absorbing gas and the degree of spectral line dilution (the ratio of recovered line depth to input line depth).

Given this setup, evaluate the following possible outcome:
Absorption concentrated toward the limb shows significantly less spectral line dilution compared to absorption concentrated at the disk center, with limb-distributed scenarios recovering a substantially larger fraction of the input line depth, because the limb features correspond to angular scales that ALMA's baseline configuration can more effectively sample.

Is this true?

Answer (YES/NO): YES